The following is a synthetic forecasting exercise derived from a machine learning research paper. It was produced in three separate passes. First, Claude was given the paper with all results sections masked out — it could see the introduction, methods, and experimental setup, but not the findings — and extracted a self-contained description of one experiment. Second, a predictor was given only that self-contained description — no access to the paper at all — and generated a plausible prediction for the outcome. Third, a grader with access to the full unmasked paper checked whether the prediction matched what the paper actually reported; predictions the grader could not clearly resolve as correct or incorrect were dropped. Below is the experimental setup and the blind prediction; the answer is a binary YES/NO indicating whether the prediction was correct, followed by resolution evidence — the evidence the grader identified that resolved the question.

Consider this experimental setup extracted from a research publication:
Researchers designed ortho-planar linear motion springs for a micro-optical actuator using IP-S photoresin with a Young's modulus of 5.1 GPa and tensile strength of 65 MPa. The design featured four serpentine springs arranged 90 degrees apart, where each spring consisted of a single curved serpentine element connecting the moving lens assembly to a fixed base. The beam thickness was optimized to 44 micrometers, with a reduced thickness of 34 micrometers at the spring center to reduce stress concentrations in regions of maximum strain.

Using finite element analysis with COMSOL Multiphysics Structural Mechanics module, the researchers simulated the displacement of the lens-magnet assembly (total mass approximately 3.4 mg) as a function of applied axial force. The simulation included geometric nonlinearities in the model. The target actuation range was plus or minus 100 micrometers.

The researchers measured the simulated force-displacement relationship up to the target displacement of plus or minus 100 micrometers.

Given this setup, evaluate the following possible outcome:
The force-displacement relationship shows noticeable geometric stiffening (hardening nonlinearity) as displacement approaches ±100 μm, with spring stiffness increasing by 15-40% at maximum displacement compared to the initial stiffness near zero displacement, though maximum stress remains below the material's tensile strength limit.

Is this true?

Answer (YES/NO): NO